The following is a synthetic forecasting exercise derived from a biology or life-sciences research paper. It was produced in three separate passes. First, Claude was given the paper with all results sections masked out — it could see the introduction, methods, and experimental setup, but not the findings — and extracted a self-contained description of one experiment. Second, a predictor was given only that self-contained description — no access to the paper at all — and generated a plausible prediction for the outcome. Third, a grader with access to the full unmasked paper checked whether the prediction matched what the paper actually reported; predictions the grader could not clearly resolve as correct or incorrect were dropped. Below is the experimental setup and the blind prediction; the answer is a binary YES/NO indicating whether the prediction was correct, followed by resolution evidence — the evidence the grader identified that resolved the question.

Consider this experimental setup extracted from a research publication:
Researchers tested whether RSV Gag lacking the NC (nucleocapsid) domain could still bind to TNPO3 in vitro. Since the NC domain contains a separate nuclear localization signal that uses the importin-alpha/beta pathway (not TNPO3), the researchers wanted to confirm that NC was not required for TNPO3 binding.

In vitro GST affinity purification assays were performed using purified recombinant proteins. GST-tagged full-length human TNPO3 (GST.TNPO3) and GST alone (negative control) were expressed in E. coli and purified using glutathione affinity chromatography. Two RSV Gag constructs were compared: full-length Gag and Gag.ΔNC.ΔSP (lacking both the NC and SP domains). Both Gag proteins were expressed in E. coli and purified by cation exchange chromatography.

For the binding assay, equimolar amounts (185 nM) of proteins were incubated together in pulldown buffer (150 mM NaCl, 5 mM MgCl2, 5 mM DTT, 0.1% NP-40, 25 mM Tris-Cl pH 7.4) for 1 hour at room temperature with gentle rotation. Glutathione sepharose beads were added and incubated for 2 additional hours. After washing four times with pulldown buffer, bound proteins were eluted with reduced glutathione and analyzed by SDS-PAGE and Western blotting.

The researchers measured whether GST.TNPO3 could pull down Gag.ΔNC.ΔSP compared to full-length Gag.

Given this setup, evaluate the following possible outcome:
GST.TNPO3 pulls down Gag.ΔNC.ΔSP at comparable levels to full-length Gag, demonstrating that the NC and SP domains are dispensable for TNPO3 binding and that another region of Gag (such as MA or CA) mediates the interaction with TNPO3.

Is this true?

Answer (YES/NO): NO